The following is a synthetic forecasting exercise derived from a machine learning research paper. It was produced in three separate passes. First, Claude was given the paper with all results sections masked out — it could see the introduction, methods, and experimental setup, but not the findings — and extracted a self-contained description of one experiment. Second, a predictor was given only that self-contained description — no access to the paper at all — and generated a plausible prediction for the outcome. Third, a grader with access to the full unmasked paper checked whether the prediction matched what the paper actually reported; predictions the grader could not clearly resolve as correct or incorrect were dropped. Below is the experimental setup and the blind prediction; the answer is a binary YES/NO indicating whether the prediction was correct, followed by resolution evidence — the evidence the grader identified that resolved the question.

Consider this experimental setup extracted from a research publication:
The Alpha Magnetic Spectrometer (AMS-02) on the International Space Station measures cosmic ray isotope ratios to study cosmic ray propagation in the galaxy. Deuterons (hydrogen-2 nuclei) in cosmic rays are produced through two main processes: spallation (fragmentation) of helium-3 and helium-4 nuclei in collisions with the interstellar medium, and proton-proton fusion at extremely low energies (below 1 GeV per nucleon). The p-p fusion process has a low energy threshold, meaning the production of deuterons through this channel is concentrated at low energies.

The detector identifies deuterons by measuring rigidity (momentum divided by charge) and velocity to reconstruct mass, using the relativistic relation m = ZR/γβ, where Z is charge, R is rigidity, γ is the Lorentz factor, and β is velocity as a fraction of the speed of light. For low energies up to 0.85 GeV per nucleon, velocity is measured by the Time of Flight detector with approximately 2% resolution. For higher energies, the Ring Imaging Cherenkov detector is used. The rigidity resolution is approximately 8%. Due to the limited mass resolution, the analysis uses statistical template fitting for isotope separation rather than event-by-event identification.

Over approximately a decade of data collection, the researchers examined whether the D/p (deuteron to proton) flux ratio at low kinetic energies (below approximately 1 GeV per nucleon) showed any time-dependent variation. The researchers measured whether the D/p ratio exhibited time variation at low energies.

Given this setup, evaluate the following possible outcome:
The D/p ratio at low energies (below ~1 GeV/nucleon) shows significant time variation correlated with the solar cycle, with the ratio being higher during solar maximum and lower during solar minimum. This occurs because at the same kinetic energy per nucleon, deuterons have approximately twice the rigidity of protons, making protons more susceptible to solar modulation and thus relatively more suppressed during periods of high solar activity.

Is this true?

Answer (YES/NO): NO